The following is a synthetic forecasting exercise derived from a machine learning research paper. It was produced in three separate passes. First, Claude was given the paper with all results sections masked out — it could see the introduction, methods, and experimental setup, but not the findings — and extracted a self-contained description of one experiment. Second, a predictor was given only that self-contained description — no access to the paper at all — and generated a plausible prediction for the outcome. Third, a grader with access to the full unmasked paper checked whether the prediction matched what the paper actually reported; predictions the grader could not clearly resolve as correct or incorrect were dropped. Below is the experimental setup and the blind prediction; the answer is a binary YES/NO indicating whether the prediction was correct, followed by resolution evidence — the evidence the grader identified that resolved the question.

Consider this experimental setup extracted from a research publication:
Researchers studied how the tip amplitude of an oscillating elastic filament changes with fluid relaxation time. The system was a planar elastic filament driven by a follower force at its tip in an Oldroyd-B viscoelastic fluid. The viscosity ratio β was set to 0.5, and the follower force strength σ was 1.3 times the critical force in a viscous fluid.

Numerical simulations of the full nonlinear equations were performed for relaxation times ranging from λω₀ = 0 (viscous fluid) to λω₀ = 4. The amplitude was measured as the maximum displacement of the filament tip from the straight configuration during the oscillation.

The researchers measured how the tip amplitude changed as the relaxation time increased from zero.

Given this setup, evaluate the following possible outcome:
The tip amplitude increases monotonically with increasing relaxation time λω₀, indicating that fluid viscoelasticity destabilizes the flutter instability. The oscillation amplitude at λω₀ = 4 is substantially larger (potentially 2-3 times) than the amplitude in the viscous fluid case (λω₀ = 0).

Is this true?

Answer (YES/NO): NO